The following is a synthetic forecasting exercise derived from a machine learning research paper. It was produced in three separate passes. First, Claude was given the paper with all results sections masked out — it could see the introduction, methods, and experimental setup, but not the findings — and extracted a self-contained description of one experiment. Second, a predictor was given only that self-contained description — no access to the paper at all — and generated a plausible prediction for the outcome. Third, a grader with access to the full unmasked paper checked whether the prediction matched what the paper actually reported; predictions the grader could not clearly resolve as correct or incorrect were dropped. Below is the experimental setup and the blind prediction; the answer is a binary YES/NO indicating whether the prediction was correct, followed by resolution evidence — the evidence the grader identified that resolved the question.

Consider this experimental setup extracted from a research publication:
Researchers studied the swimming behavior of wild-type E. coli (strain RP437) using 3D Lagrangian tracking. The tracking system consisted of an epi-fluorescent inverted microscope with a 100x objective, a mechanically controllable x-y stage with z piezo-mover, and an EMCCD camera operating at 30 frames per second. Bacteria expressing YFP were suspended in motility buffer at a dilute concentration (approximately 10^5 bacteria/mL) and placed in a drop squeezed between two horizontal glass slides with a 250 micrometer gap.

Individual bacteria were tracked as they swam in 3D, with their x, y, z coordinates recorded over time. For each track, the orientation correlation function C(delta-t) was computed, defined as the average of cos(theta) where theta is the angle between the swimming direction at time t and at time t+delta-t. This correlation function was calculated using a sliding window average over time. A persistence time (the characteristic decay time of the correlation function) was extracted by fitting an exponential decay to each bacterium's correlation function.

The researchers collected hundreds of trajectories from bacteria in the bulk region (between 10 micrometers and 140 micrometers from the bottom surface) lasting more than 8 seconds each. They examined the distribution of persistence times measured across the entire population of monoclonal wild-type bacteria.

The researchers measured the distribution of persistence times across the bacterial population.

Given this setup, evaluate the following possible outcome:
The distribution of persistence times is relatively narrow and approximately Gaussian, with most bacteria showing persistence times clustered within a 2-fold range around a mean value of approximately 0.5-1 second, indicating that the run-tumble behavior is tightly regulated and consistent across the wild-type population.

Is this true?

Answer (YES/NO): NO